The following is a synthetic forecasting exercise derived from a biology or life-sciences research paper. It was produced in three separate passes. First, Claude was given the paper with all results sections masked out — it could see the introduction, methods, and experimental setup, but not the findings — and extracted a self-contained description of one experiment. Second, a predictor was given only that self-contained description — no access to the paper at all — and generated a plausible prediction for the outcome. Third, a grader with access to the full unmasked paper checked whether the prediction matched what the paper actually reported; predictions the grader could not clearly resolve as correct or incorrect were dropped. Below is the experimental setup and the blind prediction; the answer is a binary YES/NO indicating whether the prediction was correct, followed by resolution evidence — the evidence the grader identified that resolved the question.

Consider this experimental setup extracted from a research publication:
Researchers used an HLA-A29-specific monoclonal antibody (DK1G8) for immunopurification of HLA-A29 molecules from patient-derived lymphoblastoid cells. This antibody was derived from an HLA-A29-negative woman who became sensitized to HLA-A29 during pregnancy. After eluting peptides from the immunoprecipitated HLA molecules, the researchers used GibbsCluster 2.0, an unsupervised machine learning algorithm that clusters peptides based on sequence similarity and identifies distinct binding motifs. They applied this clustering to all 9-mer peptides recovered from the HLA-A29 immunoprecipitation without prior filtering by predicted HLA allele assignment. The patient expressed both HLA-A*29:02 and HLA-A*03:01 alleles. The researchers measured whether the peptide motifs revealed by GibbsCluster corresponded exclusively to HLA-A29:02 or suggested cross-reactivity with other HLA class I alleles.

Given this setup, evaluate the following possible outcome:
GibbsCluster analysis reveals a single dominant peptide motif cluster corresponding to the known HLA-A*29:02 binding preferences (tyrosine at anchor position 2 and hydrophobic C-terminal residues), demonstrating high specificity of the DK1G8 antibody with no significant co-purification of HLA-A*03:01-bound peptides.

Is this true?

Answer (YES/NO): NO